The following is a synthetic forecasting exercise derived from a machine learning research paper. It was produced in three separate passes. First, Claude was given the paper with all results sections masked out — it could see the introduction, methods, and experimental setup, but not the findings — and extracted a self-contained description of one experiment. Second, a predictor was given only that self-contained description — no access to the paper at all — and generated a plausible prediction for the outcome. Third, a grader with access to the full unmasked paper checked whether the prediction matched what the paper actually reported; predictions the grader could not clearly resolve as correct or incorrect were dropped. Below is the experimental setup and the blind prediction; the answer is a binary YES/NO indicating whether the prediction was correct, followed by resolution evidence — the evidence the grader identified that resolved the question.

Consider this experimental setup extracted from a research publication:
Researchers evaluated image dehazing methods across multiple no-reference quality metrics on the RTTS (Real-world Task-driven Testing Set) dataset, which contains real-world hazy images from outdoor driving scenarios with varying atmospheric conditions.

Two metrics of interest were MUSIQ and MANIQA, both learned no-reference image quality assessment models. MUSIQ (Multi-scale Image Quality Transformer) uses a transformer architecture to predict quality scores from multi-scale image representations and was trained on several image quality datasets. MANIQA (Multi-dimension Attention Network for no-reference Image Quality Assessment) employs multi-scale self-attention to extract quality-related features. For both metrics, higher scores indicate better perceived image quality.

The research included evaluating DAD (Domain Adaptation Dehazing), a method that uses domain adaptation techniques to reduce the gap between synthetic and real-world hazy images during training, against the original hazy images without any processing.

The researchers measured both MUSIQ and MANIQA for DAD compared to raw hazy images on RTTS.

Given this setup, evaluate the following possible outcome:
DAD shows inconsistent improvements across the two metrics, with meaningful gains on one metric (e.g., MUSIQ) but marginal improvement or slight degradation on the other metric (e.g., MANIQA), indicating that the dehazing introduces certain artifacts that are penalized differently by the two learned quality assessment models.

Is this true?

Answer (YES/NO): NO